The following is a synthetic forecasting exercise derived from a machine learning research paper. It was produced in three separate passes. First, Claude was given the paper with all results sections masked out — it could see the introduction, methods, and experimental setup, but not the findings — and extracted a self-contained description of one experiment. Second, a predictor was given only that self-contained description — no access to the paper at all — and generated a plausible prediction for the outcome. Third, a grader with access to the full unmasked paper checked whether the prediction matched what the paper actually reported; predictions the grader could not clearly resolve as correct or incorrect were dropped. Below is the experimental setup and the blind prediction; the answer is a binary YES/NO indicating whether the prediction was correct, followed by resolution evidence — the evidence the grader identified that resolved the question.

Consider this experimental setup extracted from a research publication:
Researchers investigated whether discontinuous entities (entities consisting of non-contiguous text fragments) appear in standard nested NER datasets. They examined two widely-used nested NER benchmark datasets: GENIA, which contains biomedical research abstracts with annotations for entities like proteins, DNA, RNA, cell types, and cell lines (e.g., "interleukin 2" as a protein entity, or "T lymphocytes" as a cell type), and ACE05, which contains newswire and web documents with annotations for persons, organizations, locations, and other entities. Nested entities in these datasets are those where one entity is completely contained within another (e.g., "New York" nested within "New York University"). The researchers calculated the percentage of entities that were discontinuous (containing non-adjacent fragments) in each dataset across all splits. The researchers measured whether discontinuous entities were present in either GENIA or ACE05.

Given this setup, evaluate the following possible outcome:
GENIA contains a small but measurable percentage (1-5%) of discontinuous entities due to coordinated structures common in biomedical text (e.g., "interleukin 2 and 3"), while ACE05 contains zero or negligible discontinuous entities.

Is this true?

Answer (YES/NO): NO